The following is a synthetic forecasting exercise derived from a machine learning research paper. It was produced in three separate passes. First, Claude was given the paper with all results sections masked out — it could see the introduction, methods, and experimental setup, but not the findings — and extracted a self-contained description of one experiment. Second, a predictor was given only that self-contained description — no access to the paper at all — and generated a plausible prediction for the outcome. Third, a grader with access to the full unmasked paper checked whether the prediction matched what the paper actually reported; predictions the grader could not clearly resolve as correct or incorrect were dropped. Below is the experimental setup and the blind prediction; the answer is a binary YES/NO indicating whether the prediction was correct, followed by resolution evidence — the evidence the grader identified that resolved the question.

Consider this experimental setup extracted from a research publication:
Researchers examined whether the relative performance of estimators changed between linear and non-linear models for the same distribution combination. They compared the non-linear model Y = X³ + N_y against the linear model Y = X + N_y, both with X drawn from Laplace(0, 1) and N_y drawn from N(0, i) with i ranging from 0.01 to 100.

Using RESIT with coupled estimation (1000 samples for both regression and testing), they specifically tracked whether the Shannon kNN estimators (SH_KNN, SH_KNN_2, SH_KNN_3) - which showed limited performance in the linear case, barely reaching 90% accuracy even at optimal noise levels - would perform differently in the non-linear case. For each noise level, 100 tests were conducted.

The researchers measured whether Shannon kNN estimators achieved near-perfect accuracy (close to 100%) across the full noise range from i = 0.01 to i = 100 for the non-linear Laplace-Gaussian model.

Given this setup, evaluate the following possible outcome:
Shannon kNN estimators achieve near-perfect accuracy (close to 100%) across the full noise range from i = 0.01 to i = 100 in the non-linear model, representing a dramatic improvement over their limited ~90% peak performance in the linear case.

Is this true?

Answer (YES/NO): YES